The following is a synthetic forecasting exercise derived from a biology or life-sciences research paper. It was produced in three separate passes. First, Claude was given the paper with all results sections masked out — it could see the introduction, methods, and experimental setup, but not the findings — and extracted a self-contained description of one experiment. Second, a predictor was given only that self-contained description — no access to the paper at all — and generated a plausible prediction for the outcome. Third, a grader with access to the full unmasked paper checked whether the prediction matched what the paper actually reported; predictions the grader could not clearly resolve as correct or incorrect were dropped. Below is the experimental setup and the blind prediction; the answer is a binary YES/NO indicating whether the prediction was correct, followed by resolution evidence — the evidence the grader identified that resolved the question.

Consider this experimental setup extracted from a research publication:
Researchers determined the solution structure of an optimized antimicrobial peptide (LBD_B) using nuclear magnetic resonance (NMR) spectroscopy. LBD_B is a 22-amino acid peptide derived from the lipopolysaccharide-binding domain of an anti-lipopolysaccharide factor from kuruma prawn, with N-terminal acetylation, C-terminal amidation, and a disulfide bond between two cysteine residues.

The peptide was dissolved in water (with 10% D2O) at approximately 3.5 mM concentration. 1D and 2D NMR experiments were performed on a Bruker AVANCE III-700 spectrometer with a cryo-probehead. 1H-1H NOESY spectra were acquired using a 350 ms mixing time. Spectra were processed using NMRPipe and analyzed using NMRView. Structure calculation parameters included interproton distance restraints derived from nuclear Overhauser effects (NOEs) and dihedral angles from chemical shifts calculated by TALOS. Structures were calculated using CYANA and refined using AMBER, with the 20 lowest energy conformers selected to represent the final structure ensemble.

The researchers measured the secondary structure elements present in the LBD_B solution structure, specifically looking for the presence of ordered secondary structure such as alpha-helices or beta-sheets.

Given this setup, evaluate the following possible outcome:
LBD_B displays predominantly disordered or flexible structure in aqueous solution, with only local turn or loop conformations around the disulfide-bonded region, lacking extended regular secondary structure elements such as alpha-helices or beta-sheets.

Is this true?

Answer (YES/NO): NO